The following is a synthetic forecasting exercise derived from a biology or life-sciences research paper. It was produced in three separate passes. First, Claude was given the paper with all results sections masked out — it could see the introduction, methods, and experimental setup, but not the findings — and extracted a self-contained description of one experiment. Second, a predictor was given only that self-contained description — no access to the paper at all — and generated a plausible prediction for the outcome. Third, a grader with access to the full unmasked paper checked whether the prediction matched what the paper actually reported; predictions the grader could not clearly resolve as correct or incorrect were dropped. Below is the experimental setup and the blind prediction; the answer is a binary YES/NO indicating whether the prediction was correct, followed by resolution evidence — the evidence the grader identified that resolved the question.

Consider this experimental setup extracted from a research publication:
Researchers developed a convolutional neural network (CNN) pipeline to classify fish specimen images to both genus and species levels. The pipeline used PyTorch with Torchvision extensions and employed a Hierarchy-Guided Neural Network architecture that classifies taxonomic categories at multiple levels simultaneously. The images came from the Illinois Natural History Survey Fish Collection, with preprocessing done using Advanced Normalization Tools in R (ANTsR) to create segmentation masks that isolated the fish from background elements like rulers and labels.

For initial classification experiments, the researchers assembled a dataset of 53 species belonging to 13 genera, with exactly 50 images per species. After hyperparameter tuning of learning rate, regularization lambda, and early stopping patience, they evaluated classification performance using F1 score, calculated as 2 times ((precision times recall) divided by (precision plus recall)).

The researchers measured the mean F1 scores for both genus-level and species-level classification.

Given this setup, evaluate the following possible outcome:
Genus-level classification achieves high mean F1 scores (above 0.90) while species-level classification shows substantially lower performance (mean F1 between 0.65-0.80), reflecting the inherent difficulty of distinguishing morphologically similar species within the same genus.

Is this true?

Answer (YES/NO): YES